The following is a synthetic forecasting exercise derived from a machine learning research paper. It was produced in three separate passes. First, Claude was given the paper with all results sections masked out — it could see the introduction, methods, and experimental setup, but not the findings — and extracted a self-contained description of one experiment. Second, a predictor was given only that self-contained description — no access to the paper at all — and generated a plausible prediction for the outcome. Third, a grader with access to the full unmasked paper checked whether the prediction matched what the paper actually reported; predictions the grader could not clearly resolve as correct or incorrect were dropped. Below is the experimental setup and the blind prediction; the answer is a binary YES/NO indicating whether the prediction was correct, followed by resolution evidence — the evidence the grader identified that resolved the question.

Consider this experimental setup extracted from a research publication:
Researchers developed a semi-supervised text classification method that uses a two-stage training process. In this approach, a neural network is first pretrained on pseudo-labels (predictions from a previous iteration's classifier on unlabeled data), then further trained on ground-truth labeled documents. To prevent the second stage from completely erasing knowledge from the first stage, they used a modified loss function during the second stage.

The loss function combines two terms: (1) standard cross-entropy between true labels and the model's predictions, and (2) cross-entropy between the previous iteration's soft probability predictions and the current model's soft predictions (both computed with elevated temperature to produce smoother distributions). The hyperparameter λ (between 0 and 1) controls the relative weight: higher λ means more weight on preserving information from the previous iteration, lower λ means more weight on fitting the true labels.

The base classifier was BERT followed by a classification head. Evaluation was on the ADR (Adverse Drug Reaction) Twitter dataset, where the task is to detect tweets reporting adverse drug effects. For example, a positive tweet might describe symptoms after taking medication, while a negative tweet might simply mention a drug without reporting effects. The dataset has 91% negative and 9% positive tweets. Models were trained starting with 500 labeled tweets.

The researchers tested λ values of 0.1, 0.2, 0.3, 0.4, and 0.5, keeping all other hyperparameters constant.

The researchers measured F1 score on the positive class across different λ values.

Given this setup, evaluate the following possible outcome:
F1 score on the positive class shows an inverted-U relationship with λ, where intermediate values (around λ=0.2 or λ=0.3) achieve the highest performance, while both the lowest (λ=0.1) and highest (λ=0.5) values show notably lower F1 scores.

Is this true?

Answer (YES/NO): NO